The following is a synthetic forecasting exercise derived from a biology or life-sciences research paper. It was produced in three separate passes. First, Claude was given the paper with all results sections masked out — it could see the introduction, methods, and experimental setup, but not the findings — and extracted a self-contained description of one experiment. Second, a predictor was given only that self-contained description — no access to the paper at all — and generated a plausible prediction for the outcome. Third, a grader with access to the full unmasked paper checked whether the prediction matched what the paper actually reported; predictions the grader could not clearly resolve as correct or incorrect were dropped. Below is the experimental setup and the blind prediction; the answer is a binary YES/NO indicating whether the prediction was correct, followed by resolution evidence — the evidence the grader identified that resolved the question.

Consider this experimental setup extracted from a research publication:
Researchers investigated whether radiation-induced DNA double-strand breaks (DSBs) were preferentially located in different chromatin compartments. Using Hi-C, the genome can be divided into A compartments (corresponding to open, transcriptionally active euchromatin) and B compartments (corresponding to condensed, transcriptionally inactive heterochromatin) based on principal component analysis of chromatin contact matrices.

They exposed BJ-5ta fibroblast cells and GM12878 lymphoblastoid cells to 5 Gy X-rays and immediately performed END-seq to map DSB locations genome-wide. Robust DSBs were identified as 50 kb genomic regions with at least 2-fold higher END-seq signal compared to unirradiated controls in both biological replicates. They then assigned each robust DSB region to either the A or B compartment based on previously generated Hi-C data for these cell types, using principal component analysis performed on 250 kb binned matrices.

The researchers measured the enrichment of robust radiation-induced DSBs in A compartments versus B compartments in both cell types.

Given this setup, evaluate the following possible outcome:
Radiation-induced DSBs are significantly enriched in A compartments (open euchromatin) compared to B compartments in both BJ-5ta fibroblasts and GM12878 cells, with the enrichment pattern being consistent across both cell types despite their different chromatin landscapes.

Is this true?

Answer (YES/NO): NO